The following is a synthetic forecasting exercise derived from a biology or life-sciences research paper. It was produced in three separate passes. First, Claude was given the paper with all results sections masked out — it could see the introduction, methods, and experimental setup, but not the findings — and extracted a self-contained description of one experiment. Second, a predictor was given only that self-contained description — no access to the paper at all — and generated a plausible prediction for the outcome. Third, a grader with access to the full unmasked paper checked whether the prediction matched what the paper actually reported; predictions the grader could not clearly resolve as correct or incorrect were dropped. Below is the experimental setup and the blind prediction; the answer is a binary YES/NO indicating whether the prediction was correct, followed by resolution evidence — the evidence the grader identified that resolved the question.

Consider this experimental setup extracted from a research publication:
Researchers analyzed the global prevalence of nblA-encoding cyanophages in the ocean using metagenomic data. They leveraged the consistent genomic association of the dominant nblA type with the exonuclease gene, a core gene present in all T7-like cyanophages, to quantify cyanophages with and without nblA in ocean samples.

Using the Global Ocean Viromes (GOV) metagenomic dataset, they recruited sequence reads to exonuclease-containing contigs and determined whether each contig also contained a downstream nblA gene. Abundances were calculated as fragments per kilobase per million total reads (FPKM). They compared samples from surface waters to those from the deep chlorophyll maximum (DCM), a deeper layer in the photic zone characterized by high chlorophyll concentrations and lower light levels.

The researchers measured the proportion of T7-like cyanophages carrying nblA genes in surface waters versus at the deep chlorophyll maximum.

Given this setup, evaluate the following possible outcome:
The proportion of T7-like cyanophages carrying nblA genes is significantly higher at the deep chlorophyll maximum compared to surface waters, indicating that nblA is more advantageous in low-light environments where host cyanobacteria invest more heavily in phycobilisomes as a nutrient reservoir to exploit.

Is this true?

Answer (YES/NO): YES